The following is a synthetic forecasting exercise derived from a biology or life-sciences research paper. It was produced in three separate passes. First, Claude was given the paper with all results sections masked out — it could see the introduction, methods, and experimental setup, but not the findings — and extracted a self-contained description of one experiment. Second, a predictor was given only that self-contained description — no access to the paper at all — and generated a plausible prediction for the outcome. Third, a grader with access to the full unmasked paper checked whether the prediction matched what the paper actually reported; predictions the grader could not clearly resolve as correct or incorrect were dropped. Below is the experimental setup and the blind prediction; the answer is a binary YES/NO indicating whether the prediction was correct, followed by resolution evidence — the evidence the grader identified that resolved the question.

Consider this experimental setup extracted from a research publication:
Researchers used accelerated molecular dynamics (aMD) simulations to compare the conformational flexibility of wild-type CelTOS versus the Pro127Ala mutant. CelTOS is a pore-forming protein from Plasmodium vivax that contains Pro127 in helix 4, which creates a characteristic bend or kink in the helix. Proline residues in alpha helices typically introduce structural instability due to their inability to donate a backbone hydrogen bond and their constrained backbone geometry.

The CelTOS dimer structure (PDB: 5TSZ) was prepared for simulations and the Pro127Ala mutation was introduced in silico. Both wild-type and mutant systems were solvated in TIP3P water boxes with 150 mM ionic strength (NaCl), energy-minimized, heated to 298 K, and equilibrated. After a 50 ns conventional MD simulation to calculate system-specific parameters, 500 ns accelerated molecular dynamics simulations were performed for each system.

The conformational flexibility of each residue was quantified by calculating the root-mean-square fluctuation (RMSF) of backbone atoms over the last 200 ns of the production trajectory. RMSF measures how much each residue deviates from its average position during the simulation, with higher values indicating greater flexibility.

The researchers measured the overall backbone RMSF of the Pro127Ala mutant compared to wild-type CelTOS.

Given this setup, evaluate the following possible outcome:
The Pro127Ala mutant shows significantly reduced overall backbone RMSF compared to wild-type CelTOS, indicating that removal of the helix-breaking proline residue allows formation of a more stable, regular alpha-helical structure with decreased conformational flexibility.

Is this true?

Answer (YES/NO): YES